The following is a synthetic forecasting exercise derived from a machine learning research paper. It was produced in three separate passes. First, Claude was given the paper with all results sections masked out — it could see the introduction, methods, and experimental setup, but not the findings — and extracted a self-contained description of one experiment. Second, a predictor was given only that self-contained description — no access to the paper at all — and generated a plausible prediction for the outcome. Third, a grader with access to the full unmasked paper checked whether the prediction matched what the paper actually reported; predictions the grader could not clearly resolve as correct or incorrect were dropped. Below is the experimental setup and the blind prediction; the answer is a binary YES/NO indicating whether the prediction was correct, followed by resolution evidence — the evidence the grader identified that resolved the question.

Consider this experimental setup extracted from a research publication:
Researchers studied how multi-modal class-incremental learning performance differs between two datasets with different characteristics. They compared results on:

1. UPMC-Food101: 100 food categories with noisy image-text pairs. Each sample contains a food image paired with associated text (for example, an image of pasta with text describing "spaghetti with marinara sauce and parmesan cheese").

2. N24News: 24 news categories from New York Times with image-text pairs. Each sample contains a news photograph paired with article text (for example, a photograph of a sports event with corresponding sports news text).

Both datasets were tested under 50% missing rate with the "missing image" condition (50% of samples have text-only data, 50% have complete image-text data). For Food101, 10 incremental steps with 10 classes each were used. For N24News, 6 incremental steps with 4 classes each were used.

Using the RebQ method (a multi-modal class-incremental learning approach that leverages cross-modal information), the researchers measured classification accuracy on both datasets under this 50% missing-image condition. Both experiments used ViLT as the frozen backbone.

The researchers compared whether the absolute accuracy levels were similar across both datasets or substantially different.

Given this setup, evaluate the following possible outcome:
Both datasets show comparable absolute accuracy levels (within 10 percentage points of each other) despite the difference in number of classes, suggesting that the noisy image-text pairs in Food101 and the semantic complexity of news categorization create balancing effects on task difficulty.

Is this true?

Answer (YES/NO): NO